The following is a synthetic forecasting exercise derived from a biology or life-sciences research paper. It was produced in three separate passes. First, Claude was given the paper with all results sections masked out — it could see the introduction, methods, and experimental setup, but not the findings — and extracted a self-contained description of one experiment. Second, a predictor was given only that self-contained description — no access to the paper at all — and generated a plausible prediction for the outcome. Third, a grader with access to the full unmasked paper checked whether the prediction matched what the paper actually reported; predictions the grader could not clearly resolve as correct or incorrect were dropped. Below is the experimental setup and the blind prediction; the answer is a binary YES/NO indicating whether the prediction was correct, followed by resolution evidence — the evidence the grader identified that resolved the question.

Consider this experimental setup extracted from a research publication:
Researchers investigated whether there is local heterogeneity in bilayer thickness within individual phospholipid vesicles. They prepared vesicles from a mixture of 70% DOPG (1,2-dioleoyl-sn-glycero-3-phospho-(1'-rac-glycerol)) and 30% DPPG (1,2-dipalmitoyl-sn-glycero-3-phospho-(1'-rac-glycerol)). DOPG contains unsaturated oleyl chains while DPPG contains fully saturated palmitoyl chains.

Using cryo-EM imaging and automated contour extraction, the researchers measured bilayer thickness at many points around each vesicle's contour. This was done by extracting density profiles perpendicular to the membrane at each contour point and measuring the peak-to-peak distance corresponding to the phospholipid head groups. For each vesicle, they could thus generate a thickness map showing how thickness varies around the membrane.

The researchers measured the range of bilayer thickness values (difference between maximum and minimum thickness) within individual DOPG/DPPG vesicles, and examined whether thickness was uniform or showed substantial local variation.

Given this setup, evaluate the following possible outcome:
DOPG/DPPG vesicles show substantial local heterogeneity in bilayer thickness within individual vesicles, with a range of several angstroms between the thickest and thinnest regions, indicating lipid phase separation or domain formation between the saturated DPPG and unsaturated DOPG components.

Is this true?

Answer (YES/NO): YES